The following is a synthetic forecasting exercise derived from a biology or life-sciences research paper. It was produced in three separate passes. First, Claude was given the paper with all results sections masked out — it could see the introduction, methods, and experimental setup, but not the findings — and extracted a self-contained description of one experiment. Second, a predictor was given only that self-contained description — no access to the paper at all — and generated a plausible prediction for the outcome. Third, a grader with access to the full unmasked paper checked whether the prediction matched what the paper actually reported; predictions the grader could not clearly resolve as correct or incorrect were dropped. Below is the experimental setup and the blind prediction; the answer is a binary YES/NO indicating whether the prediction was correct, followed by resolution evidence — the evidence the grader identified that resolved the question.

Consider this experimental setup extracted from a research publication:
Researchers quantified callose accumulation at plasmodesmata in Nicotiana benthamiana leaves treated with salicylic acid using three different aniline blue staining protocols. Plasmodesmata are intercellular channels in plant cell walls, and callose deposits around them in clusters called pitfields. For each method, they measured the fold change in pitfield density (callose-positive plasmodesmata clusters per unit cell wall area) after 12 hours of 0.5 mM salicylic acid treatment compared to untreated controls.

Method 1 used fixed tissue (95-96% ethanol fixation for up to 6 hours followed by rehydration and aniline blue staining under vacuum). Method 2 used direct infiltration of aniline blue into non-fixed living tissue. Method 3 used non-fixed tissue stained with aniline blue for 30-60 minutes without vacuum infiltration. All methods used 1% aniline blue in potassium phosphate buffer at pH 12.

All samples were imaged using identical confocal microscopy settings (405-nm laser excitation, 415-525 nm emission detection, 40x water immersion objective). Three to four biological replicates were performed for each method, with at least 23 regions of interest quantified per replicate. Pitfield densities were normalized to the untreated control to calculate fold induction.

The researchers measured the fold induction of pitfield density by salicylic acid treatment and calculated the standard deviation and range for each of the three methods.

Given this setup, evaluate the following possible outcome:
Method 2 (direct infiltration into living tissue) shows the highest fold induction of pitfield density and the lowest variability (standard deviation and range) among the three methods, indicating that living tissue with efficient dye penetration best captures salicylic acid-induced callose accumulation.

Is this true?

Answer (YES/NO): NO